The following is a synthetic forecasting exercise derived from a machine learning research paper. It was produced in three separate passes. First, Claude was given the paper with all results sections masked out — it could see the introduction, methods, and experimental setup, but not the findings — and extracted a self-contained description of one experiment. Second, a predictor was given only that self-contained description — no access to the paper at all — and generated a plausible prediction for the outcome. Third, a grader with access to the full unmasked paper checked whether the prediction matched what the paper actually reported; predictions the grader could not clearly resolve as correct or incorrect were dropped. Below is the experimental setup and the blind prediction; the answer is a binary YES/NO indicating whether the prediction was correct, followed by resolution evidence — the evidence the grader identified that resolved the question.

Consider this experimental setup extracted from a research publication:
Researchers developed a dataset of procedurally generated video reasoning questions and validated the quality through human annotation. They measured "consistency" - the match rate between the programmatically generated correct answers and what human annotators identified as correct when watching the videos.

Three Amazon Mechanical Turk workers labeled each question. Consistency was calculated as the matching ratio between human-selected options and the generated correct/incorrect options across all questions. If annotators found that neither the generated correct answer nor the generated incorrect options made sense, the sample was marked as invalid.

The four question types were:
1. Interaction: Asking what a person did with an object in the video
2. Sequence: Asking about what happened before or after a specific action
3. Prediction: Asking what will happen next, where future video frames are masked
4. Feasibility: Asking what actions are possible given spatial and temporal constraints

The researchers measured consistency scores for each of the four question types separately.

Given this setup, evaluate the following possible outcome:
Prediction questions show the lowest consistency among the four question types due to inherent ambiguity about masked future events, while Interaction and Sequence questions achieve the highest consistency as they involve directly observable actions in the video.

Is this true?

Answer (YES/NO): NO